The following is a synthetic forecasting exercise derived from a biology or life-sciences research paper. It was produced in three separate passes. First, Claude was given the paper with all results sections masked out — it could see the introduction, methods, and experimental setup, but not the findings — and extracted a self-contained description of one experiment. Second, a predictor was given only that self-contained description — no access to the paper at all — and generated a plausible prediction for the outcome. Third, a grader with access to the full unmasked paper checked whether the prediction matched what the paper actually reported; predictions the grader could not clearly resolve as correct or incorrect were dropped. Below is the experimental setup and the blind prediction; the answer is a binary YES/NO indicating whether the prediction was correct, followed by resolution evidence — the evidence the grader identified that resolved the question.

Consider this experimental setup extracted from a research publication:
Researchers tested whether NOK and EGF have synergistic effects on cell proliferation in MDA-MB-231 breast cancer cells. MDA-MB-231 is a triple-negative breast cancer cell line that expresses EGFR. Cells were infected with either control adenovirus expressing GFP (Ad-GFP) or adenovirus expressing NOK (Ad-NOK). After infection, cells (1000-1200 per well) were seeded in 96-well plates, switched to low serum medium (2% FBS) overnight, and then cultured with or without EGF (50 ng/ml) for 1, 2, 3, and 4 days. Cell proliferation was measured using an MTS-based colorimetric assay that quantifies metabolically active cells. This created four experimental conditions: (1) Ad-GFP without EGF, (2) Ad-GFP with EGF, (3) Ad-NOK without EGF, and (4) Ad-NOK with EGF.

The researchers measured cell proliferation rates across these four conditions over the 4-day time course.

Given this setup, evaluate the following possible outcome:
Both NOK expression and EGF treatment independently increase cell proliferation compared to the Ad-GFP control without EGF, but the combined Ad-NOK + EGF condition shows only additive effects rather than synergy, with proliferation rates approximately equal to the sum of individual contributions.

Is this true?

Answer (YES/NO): NO